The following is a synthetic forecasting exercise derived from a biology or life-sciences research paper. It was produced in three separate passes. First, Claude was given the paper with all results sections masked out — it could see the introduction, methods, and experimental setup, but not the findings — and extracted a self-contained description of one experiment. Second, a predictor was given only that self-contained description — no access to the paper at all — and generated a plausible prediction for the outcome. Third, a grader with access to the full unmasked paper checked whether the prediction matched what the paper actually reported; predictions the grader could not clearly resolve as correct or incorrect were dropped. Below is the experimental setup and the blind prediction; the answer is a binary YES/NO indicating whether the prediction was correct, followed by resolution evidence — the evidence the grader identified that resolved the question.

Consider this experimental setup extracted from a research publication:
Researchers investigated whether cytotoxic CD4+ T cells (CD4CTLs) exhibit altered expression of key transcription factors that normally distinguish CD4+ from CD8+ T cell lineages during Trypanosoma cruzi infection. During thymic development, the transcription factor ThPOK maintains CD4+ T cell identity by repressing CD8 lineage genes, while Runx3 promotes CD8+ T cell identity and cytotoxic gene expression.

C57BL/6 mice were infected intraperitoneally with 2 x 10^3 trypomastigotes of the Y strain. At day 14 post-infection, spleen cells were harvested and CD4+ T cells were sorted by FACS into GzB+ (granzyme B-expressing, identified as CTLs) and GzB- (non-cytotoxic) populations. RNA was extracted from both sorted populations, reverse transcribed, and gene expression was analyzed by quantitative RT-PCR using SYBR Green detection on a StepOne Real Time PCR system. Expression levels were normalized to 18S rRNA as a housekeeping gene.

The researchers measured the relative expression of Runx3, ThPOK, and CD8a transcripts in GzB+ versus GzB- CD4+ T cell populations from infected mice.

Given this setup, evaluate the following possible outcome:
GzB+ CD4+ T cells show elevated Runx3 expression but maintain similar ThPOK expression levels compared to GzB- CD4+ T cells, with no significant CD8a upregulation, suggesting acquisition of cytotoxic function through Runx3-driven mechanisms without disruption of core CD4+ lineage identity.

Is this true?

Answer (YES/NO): NO